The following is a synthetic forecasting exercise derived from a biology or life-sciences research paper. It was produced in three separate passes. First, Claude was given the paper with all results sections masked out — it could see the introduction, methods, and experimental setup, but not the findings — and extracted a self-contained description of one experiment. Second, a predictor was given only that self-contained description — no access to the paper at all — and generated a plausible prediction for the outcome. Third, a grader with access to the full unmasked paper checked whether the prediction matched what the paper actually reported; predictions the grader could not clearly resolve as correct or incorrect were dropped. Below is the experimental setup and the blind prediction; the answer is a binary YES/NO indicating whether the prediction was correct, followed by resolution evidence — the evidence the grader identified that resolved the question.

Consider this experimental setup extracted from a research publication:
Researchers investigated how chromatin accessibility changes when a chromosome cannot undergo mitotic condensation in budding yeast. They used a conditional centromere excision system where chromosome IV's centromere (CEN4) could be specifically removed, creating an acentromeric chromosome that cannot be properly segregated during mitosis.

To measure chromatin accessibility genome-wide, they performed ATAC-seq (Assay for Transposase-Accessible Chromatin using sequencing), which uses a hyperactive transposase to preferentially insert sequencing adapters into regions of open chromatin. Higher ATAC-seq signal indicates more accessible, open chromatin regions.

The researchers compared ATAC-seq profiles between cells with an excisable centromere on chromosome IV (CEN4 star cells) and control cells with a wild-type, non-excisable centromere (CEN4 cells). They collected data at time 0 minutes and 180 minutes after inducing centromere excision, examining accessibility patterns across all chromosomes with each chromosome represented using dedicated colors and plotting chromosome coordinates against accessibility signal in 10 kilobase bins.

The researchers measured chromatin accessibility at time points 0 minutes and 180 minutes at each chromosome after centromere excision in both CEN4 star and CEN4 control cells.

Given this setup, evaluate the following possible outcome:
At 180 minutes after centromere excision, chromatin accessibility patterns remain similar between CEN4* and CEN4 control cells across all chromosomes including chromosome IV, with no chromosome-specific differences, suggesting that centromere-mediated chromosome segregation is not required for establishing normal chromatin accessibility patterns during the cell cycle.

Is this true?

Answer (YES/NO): NO